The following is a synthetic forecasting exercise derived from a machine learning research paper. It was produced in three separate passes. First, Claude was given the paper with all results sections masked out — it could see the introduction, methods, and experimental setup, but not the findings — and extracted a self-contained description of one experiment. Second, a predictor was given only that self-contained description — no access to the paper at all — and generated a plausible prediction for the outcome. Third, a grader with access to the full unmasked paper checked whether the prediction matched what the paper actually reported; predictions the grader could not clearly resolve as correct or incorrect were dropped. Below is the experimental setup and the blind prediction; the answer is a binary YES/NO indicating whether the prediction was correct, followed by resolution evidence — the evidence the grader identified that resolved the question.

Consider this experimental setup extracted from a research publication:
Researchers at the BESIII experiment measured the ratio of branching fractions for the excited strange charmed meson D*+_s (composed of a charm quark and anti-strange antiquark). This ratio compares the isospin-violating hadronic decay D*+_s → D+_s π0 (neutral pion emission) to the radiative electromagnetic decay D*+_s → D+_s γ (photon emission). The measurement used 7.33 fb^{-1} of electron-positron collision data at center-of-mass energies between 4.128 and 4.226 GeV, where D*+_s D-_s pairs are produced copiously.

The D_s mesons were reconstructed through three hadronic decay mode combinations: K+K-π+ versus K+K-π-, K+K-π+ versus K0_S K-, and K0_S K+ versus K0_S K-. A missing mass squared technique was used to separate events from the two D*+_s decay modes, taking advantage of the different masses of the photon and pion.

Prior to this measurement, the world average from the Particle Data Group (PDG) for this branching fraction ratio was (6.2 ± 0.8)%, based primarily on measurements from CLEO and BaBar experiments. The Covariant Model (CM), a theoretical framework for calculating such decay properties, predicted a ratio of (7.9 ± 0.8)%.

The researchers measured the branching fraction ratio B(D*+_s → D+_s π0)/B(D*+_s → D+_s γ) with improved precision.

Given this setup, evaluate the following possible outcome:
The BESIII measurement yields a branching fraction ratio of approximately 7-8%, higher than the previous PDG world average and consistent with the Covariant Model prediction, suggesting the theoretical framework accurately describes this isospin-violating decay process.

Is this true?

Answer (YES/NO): NO